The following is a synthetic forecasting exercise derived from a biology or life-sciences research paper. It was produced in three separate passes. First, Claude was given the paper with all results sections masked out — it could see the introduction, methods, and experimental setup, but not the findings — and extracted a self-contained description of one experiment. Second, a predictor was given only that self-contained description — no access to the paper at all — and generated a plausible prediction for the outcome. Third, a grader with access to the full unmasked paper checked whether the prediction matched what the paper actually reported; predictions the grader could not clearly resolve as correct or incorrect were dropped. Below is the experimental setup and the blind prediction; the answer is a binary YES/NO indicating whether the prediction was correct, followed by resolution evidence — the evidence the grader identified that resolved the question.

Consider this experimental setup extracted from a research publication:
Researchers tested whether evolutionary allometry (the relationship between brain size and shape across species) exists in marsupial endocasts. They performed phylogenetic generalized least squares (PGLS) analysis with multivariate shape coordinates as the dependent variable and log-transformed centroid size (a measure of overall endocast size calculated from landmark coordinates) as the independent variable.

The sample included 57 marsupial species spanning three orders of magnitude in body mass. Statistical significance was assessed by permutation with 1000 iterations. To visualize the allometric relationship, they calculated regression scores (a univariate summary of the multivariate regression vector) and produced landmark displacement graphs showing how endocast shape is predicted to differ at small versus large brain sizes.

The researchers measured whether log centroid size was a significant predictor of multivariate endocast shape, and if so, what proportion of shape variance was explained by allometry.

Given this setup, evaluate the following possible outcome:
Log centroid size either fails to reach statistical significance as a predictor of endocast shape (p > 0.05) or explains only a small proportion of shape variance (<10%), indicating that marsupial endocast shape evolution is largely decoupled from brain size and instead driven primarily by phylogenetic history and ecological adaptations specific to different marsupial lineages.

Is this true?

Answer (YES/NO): NO